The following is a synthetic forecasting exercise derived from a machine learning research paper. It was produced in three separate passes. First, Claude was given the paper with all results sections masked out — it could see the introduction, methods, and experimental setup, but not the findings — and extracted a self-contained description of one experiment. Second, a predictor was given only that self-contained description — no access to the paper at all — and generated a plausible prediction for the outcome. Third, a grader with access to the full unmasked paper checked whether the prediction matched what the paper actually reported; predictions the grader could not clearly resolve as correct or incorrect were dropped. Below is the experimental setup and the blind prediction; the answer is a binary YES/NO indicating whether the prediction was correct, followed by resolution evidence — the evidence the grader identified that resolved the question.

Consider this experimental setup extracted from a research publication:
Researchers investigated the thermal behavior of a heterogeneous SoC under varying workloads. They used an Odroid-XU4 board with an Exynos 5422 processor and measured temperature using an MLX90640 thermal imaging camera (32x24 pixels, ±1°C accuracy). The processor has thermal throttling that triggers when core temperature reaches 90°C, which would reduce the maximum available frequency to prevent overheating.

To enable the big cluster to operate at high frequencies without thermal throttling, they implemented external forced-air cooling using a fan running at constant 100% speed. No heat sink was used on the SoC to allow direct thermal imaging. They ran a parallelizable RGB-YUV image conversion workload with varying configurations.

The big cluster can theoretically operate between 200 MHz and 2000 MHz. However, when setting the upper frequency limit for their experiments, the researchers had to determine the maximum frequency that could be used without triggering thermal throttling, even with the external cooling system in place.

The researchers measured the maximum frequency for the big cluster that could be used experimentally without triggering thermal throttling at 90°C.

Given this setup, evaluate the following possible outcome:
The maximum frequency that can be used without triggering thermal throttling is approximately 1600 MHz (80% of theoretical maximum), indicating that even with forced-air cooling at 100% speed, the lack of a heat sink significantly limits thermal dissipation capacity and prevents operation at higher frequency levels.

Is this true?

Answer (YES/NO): NO